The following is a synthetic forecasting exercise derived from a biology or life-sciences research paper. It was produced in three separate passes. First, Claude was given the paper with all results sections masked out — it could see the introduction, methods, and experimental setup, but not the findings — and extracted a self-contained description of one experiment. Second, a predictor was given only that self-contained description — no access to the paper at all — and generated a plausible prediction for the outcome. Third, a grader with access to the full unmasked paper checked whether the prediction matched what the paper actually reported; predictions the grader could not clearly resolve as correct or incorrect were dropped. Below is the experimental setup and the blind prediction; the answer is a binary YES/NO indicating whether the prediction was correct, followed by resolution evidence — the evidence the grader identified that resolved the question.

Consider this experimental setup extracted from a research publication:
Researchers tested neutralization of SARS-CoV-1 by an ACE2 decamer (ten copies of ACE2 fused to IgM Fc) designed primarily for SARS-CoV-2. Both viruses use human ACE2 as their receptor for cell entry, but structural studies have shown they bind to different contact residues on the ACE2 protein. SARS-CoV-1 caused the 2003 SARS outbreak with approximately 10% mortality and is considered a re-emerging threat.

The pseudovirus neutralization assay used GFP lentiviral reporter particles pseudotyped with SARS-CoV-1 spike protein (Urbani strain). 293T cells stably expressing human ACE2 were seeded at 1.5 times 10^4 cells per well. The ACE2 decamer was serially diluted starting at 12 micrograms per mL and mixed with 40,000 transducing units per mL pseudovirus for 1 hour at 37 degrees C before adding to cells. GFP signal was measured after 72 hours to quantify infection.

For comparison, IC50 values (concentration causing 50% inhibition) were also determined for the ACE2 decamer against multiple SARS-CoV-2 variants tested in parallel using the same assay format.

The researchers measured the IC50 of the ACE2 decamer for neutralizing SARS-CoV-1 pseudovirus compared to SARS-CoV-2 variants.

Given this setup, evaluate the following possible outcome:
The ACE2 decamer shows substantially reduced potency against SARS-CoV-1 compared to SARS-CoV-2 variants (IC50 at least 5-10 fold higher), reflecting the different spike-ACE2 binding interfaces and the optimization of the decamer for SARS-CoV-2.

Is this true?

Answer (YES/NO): NO